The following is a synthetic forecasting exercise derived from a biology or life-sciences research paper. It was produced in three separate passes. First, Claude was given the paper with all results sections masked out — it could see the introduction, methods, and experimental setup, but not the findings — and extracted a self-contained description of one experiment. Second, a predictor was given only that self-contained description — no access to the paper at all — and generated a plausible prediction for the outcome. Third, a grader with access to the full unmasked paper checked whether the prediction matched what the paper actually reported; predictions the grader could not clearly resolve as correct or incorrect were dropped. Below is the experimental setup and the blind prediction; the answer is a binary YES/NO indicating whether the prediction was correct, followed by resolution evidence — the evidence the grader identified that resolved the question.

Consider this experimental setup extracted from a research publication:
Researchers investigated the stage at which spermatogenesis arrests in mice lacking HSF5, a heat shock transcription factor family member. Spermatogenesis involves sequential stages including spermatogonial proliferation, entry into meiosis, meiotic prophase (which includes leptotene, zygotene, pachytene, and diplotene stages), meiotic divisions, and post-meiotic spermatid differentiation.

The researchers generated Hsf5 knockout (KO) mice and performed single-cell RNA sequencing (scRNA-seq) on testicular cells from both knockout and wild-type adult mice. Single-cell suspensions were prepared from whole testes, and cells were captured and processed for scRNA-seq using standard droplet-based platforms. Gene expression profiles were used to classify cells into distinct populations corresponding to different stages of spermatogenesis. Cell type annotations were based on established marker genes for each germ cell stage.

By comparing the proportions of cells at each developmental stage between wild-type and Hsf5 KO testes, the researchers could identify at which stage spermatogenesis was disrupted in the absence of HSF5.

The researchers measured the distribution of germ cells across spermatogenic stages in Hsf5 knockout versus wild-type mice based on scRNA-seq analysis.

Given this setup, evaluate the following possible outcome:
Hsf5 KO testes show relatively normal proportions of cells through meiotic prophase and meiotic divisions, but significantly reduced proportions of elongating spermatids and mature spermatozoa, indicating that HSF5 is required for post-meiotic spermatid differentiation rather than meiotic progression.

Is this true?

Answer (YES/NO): NO